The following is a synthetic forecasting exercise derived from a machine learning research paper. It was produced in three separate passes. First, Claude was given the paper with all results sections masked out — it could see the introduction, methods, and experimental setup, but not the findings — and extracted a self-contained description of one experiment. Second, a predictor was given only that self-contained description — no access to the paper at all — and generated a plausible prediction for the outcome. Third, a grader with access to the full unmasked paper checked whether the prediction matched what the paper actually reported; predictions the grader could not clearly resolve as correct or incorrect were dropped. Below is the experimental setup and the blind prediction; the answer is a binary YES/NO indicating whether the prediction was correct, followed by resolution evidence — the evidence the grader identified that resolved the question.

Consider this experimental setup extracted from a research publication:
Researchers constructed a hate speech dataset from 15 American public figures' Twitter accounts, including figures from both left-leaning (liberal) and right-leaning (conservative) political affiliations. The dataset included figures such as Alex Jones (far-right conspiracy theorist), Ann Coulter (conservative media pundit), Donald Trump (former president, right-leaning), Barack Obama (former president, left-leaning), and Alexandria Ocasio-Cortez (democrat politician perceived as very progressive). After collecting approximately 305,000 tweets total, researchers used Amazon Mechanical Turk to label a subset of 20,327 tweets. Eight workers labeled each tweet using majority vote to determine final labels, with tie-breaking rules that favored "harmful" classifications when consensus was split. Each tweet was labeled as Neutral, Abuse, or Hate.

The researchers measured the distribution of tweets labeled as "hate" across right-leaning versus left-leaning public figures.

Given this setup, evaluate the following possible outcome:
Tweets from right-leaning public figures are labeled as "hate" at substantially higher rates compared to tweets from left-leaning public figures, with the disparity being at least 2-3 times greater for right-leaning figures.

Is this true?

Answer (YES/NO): YES